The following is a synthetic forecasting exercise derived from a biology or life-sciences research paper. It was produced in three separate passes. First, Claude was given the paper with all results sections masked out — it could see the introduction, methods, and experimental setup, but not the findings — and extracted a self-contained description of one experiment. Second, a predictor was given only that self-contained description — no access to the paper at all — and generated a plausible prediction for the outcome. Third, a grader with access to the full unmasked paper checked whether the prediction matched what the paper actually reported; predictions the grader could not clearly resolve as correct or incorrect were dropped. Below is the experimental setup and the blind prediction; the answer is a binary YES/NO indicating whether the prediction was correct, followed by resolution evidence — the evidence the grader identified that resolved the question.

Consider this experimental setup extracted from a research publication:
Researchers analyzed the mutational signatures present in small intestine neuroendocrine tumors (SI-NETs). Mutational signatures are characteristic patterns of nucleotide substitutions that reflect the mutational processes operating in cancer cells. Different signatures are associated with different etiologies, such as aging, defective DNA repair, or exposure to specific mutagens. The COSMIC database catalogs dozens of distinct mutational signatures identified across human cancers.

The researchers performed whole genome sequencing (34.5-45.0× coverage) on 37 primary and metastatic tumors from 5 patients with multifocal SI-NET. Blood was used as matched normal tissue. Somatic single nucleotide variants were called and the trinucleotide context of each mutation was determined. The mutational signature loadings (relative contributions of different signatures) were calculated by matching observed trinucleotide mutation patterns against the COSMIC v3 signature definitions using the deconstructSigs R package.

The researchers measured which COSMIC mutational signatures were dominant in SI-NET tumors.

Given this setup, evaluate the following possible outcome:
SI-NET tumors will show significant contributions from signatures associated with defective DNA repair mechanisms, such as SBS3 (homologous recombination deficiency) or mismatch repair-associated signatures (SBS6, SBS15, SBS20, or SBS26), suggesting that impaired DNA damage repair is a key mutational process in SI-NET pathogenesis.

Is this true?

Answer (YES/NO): NO